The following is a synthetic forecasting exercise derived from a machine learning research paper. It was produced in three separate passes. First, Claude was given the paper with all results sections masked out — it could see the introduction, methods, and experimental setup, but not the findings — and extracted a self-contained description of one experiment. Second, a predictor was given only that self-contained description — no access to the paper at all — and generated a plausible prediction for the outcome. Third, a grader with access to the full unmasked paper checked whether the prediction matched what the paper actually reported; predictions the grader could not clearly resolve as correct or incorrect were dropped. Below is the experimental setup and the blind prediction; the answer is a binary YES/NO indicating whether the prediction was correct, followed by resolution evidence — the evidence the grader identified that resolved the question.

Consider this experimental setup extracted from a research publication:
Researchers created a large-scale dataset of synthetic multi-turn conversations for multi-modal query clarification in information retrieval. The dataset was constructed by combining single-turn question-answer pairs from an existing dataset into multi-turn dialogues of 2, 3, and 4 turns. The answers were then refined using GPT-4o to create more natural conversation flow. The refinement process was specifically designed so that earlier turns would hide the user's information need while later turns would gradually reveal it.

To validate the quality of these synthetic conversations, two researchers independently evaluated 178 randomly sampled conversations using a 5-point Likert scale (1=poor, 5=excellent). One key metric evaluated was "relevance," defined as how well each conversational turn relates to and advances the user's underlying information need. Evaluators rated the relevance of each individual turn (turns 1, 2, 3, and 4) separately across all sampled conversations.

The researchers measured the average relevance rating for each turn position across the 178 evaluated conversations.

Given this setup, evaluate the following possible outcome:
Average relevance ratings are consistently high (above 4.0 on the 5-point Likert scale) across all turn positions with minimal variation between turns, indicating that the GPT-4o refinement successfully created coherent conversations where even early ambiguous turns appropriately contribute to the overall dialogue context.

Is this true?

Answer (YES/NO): NO